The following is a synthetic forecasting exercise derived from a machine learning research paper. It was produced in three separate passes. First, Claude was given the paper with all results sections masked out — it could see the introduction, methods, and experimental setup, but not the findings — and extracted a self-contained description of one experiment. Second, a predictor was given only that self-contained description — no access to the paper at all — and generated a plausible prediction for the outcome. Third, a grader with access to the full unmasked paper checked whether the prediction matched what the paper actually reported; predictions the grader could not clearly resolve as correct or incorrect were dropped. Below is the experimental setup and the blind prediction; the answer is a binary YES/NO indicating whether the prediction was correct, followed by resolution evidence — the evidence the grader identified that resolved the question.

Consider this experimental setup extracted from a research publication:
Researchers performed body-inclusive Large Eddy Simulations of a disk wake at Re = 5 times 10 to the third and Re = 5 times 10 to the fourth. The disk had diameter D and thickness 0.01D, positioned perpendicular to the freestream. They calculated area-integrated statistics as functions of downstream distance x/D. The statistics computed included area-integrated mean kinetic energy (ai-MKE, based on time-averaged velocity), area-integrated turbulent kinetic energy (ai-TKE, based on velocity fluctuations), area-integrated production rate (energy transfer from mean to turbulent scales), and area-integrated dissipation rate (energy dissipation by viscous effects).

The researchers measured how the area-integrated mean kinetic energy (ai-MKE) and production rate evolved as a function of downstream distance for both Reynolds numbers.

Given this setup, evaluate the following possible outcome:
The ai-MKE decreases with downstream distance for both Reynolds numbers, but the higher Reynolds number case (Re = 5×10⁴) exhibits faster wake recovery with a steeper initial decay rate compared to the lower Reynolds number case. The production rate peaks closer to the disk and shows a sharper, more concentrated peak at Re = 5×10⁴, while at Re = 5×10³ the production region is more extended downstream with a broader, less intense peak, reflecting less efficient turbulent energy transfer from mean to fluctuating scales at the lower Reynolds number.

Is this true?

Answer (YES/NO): NO